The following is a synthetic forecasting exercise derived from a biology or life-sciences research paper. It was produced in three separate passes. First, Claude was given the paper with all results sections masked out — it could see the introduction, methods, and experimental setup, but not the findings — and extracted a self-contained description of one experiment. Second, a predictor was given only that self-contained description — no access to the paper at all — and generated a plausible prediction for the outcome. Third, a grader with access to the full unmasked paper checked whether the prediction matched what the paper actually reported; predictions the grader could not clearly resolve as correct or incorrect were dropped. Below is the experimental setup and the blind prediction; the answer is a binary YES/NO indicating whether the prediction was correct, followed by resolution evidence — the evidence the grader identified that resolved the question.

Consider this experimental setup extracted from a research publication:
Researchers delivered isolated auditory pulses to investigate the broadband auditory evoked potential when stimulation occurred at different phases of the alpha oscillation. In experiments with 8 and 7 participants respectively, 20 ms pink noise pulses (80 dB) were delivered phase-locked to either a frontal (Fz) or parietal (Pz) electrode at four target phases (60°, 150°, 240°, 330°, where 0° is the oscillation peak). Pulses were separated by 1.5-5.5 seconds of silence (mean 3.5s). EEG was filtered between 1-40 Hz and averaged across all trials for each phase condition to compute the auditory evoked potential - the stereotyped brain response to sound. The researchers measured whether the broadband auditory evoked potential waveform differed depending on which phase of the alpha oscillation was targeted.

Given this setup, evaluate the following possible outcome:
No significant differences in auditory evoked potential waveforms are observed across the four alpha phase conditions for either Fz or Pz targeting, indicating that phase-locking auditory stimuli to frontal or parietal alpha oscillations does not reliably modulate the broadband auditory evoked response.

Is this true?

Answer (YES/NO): NO